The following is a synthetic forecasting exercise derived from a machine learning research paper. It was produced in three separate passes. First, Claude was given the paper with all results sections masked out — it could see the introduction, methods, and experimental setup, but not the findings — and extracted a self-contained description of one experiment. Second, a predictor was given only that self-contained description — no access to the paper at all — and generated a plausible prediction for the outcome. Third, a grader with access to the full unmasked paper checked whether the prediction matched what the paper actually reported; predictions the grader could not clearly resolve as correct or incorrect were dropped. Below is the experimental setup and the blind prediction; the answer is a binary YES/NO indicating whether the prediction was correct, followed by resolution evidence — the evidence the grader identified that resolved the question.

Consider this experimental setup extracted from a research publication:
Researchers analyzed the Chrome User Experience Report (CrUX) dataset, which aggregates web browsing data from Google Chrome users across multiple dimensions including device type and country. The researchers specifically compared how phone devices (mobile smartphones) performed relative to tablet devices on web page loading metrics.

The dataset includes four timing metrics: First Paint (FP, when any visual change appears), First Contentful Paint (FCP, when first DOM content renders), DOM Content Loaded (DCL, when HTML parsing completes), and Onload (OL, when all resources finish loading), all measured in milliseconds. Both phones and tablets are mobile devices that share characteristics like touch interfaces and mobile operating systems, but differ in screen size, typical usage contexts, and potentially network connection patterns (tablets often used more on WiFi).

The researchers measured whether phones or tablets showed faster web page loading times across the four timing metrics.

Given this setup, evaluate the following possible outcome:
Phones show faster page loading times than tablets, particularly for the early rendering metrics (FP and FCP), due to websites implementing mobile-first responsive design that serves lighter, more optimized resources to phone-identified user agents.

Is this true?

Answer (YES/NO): NO